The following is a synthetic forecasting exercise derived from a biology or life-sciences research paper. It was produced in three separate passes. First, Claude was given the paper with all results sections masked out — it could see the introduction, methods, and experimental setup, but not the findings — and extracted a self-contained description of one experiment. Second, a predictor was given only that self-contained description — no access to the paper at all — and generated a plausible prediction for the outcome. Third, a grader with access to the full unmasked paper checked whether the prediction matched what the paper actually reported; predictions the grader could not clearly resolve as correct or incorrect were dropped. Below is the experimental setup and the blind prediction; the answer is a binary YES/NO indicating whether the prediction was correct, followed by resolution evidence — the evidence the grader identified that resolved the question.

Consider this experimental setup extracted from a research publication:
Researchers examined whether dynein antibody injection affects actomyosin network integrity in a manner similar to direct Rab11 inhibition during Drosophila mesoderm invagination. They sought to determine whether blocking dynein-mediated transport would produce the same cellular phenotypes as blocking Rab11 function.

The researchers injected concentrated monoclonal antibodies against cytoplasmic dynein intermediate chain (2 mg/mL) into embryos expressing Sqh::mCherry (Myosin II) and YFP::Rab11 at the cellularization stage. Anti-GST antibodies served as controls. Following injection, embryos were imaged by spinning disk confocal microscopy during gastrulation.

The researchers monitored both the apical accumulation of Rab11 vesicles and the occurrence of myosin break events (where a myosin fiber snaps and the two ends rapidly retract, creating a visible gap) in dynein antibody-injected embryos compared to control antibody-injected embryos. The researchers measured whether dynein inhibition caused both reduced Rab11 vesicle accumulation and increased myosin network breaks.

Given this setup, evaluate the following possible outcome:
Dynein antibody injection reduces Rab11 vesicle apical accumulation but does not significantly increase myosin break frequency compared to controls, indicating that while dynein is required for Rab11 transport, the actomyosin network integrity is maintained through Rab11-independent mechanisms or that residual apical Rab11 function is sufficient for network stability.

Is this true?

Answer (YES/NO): NO